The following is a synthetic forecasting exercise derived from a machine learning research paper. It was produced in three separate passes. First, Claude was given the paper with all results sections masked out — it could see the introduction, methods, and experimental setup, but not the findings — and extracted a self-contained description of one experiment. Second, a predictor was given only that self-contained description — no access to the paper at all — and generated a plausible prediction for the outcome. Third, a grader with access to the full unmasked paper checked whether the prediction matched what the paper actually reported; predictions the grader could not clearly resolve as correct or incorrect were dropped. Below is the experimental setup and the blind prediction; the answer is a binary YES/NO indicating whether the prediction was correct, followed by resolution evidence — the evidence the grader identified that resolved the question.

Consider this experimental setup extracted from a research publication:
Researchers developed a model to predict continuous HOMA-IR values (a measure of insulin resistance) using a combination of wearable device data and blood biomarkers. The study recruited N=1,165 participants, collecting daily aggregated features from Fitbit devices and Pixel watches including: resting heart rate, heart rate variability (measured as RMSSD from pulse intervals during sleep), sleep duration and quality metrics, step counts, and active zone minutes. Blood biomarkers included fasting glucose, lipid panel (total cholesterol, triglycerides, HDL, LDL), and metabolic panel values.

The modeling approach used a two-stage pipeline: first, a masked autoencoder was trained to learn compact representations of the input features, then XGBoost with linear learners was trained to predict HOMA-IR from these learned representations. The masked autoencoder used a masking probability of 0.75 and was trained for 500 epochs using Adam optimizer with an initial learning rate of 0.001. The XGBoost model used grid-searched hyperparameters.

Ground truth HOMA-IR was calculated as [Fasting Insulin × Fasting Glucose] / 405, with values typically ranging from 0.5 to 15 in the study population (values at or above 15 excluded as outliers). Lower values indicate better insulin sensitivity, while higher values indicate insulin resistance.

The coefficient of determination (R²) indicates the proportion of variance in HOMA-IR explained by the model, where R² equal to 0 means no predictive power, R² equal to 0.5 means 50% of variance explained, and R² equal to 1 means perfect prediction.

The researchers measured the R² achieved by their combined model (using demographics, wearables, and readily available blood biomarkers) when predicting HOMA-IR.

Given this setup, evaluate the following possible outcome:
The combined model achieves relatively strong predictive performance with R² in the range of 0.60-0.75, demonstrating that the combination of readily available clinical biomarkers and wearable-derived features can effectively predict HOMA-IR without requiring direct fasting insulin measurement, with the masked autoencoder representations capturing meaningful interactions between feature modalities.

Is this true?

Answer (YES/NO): NO